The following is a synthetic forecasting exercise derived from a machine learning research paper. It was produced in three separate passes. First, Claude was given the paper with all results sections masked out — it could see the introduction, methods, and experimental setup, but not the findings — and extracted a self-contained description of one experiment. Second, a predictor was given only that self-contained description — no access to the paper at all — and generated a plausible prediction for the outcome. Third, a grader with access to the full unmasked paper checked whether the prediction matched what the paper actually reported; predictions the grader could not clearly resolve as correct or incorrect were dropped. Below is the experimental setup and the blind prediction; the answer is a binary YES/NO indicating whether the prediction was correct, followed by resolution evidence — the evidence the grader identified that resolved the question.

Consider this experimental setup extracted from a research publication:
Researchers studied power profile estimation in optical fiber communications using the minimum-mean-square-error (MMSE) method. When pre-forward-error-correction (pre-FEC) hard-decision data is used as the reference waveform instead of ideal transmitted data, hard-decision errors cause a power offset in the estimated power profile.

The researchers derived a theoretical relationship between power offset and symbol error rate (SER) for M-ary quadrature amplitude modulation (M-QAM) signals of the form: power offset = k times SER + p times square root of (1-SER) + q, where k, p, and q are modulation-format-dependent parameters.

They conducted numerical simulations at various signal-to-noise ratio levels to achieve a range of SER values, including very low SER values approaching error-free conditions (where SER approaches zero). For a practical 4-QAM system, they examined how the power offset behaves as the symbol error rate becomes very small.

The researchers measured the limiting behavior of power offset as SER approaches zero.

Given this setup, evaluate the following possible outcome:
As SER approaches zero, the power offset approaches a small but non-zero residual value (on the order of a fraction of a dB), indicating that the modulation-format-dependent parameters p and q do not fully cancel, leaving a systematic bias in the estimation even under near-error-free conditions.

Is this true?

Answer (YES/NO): NO